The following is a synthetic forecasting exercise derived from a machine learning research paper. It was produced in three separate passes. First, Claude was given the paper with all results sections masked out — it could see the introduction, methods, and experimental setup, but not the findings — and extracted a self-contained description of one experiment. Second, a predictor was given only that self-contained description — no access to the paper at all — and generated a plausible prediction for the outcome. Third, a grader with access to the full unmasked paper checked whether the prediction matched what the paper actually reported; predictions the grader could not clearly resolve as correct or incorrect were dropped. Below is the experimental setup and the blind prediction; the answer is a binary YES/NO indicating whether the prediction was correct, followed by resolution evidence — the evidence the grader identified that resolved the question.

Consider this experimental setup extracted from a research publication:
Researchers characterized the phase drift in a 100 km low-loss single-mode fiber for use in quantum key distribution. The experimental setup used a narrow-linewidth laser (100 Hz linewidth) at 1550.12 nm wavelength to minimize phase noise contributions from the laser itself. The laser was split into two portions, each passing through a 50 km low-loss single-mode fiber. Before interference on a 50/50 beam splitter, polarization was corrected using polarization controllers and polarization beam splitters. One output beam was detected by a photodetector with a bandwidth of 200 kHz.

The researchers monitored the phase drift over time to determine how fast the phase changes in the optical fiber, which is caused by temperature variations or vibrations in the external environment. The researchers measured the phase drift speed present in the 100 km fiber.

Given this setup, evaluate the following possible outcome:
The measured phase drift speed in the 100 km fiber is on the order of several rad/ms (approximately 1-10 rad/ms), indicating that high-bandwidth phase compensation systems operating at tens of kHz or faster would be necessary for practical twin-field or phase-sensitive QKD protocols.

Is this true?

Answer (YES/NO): YES